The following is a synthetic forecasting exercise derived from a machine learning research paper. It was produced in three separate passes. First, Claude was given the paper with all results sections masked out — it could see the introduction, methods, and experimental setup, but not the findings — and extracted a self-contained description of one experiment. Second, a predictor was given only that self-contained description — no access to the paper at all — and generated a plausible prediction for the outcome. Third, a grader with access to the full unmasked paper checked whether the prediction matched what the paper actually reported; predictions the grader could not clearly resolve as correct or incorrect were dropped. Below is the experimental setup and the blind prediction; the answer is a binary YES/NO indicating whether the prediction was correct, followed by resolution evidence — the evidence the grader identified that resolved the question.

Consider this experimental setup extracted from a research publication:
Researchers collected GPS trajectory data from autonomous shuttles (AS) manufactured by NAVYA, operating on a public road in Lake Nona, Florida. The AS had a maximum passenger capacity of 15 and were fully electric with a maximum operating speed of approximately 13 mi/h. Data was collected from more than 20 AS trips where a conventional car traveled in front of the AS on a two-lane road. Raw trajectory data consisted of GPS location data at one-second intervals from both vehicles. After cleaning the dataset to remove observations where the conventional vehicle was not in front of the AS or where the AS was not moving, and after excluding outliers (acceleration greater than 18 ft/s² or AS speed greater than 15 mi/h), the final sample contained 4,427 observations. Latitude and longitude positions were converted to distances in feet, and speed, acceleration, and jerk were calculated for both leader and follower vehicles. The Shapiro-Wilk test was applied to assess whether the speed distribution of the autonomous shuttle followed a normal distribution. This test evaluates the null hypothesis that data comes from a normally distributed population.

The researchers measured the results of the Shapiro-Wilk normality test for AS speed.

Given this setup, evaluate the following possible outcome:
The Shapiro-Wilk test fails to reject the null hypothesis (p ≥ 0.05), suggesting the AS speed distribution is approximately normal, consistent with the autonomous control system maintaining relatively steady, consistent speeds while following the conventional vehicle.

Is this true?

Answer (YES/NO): NO